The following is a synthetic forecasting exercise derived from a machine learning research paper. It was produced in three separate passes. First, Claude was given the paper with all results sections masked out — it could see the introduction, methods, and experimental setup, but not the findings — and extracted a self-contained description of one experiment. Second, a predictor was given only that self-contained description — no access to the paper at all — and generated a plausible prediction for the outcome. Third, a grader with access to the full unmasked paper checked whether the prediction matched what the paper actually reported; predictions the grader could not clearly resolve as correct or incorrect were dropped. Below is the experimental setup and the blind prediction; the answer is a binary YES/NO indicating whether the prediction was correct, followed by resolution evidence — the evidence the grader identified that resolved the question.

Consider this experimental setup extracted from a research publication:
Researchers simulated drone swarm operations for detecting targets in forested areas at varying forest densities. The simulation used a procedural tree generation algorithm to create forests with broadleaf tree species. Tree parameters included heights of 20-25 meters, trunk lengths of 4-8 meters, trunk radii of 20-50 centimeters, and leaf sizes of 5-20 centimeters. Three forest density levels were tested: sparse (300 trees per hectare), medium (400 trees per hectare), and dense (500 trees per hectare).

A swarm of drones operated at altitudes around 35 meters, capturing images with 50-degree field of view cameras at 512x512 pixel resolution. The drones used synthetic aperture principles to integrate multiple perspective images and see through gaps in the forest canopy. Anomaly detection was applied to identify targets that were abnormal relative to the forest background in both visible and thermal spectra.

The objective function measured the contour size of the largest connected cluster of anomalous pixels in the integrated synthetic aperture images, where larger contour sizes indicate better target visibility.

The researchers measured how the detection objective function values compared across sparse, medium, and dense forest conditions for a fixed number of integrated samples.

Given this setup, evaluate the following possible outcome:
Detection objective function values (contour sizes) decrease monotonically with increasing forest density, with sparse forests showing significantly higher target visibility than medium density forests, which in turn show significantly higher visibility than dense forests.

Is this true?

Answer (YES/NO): YES